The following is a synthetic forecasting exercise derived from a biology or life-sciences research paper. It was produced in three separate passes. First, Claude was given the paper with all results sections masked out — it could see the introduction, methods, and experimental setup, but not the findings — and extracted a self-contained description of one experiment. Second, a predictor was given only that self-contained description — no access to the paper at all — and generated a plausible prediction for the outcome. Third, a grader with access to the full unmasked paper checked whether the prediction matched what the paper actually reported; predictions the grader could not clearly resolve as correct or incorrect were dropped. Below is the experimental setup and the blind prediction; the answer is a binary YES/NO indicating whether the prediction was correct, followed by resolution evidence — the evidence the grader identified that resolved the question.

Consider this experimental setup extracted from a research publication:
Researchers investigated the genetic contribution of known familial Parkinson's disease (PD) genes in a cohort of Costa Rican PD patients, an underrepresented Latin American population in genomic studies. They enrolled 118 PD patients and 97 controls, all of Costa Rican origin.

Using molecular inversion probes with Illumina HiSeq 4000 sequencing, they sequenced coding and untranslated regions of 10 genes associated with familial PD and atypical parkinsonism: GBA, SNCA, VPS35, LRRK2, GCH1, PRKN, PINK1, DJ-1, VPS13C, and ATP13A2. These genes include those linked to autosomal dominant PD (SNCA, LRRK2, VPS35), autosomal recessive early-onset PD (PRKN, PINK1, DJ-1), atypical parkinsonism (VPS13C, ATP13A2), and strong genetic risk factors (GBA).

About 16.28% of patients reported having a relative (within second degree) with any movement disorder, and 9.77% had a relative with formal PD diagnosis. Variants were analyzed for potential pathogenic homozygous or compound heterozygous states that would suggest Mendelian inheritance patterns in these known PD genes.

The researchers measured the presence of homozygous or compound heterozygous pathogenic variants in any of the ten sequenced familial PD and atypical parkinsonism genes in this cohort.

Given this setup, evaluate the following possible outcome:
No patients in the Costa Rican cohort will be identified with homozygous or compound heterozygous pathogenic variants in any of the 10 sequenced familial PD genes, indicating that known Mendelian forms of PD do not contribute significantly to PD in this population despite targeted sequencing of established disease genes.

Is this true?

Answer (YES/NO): YES